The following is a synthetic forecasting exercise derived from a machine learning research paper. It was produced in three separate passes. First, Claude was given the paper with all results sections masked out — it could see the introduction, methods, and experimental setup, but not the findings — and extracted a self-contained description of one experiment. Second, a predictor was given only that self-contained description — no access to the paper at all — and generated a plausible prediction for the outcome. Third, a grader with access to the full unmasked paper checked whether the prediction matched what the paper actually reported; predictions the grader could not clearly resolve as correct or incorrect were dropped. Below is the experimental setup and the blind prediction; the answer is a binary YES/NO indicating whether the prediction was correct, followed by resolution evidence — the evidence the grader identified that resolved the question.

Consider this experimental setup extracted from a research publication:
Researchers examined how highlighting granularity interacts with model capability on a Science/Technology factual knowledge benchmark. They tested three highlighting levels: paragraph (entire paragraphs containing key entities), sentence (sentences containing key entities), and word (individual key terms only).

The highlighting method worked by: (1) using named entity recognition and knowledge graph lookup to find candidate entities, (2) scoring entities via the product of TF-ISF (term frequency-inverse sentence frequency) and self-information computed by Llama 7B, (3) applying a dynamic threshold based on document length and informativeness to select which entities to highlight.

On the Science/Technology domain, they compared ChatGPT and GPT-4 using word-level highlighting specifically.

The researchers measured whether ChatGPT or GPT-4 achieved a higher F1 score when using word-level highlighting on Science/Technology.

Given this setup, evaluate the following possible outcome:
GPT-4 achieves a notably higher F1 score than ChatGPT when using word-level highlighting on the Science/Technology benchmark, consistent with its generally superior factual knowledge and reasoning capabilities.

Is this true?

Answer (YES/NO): NO